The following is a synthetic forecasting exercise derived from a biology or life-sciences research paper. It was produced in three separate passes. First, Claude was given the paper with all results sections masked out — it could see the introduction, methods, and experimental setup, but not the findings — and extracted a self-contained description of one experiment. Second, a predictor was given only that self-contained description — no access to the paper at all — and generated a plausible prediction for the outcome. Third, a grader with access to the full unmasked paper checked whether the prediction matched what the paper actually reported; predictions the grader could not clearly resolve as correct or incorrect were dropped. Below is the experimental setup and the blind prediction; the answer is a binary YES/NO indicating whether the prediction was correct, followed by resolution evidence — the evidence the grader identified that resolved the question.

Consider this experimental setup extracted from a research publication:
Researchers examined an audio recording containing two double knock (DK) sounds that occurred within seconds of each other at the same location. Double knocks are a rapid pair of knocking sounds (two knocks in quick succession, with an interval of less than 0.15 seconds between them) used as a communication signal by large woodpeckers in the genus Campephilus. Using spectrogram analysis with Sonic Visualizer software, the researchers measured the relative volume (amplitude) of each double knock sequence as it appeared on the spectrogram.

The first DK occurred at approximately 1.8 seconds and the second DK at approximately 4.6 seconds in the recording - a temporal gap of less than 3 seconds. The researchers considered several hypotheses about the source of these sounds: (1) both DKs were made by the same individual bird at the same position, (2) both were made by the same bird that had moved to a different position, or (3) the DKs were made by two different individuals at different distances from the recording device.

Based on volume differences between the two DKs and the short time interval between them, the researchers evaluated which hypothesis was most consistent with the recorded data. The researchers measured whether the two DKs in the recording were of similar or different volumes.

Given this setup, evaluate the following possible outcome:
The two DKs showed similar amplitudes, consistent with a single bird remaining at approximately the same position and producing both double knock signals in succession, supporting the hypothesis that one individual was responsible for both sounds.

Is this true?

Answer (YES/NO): NO